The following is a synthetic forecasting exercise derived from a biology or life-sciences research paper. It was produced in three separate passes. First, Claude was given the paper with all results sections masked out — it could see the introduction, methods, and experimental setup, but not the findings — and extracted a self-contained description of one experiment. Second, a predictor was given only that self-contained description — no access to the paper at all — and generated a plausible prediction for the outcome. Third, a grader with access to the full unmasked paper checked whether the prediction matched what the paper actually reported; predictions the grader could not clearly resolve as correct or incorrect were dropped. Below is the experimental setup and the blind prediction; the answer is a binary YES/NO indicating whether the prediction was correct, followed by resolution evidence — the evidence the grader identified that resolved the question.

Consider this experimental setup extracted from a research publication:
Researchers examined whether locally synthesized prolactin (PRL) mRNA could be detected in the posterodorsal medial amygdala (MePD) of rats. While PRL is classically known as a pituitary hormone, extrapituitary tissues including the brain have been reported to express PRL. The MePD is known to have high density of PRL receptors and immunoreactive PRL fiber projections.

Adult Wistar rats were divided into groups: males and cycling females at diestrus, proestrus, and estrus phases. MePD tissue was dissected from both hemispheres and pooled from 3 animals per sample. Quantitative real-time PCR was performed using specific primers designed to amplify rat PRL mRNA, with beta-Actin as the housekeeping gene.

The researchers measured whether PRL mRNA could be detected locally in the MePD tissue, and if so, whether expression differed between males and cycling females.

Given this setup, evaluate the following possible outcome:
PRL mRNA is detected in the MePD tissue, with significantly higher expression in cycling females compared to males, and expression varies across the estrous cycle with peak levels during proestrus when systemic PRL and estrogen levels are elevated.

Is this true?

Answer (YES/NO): NO